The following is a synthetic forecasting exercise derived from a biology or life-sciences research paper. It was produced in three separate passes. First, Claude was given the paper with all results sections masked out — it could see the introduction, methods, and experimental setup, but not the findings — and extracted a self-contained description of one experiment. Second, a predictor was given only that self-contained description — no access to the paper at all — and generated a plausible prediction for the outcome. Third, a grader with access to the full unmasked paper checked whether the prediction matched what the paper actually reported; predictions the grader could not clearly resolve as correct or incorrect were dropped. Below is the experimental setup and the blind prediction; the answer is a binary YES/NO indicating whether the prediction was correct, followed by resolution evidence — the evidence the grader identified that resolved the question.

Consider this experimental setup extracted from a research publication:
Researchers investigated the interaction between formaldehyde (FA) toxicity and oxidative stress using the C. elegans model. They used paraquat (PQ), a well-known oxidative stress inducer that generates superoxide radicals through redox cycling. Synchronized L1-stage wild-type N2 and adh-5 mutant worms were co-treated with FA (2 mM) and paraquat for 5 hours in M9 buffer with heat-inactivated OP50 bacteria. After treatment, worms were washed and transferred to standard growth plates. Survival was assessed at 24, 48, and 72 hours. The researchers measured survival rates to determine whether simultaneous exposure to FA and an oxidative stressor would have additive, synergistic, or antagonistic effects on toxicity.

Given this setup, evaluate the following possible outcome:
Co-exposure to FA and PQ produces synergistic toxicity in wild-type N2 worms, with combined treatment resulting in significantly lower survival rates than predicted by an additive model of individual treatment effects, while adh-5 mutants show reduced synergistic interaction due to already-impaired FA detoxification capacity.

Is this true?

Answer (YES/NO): NO